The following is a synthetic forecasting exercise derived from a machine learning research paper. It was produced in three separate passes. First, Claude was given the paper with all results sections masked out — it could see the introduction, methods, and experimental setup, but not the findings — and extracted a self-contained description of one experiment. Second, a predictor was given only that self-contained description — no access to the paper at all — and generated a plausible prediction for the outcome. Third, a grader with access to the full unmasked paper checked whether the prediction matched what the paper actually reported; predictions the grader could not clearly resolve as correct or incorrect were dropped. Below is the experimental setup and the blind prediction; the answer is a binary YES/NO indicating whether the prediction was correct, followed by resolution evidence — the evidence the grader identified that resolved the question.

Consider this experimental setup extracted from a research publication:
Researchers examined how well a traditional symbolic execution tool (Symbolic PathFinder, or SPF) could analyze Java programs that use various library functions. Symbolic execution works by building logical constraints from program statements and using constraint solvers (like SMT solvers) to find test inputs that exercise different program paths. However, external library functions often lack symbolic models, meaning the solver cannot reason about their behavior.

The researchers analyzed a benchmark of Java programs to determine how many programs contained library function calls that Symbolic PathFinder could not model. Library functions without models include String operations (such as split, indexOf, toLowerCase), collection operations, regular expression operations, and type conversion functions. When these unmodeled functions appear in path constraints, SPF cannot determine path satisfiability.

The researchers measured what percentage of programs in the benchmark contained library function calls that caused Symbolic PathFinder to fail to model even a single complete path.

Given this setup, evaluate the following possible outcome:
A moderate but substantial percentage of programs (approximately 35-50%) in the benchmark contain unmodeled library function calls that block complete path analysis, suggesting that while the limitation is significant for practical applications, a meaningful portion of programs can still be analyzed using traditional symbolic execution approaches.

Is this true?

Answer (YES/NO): NO